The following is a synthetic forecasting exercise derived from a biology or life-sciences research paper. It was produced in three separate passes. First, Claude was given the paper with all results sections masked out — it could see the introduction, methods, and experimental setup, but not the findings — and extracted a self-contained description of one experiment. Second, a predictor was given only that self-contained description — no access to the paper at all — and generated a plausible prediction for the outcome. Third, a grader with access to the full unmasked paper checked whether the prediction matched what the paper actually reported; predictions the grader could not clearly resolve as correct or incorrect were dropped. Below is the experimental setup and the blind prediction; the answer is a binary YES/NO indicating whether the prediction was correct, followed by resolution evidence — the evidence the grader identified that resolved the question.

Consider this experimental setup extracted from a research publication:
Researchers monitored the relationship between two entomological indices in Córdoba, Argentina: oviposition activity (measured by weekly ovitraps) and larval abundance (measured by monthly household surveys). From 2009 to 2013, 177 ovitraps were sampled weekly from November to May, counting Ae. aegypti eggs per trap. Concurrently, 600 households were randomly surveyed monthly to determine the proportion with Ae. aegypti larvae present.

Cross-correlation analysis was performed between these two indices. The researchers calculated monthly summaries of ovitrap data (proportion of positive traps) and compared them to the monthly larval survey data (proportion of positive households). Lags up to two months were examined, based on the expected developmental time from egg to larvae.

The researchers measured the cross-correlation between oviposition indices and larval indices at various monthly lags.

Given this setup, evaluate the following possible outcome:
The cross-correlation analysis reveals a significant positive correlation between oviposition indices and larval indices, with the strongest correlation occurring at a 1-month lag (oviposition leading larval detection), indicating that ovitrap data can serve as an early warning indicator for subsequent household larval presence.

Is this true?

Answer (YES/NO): NO